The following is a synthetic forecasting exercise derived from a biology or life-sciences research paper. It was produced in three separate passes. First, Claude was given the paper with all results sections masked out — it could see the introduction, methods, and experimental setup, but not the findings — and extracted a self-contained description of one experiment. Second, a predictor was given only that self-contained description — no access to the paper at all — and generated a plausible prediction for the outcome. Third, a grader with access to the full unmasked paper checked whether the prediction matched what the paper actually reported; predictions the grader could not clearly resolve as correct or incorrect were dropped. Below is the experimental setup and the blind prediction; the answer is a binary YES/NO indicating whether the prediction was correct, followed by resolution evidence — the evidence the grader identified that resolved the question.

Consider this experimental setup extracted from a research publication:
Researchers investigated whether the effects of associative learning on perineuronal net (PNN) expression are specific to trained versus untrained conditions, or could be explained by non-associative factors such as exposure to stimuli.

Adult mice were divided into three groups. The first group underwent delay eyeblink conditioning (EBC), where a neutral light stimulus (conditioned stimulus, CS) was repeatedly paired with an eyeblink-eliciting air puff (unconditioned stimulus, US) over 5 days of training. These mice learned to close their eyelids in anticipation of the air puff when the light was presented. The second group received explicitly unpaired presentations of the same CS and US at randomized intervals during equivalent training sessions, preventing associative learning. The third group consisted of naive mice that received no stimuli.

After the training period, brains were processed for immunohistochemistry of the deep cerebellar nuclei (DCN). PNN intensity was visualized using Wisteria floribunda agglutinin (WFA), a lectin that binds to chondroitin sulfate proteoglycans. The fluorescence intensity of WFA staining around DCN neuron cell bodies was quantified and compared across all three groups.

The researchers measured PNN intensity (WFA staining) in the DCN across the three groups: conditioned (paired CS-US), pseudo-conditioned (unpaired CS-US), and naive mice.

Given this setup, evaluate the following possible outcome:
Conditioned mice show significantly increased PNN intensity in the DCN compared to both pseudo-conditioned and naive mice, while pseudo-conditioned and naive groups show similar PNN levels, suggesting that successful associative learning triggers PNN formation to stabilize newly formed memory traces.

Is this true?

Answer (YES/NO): NO